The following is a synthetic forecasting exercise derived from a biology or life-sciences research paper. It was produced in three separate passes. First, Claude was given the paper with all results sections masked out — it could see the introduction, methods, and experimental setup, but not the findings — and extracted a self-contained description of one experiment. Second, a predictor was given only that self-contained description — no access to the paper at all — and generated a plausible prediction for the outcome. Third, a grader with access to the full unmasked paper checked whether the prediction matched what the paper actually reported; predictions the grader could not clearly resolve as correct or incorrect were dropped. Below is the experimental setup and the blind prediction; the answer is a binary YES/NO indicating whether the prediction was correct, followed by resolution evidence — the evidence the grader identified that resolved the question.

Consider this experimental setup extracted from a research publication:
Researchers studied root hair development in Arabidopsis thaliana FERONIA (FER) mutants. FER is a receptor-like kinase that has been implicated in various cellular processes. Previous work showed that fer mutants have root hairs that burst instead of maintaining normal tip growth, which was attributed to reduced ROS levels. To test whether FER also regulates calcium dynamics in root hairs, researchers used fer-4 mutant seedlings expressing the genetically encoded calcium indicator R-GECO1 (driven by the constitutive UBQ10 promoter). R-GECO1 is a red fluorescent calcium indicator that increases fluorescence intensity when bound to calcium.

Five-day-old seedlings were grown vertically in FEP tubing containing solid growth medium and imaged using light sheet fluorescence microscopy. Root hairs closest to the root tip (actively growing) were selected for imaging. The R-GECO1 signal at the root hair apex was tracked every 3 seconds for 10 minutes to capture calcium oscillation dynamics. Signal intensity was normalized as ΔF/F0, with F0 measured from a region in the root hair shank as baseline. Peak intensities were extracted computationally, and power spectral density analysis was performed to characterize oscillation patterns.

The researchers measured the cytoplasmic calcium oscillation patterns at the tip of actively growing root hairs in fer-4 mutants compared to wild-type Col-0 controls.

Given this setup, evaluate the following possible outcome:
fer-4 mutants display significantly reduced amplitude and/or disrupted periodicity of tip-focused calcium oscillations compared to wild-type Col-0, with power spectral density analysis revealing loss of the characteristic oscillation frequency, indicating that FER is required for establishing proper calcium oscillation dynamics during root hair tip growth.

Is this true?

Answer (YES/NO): YES